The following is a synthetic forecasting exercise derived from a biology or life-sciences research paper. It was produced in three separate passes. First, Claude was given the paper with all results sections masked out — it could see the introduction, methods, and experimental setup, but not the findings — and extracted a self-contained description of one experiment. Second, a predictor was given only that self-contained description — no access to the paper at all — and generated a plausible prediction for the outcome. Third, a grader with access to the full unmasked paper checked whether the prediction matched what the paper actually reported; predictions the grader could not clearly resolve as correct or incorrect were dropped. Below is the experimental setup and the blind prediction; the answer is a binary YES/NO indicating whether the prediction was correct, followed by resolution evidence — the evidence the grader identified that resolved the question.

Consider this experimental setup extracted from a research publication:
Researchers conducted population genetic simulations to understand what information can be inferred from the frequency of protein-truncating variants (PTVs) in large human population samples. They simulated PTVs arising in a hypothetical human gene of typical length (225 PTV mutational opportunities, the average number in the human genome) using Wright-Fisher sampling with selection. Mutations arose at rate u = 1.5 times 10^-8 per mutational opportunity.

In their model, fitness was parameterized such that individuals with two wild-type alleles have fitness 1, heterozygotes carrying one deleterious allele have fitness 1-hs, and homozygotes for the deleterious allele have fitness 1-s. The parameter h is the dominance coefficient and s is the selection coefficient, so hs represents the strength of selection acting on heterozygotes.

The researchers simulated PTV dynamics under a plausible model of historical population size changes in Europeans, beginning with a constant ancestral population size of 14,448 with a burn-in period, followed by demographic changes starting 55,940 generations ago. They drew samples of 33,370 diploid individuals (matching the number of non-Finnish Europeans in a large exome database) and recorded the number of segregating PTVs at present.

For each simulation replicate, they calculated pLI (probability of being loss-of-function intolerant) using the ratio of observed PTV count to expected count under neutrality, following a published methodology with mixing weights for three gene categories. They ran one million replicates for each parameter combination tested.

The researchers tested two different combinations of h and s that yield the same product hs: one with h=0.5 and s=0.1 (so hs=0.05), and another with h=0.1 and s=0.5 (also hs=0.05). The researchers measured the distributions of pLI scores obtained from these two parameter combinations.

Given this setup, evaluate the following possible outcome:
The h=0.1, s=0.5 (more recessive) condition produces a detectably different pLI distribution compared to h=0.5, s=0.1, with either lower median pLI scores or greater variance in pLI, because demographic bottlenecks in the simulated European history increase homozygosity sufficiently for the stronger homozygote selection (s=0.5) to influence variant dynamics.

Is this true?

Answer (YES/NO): NO